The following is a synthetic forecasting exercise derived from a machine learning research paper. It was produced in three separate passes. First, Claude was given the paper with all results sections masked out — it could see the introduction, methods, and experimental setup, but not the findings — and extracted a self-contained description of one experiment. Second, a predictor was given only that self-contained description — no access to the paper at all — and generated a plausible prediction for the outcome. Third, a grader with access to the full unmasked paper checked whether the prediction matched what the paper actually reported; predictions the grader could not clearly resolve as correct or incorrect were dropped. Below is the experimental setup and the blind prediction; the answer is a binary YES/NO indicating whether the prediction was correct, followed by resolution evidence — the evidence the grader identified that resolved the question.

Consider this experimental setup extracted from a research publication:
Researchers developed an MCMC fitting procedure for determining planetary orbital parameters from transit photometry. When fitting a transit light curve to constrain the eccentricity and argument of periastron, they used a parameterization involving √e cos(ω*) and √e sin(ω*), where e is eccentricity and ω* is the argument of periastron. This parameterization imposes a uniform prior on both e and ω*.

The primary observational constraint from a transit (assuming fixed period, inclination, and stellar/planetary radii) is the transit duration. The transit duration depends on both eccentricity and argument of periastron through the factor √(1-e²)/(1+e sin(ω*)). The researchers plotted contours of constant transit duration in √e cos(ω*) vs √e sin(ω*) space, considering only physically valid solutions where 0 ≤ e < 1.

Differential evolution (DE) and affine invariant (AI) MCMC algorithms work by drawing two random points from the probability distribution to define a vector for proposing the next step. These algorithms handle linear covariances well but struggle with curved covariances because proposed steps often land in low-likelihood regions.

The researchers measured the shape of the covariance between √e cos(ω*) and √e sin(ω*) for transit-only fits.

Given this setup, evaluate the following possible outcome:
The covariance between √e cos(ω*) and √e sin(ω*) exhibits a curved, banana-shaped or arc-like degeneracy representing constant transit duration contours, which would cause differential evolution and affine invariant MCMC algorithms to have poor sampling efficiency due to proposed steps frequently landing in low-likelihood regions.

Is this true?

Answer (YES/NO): YES